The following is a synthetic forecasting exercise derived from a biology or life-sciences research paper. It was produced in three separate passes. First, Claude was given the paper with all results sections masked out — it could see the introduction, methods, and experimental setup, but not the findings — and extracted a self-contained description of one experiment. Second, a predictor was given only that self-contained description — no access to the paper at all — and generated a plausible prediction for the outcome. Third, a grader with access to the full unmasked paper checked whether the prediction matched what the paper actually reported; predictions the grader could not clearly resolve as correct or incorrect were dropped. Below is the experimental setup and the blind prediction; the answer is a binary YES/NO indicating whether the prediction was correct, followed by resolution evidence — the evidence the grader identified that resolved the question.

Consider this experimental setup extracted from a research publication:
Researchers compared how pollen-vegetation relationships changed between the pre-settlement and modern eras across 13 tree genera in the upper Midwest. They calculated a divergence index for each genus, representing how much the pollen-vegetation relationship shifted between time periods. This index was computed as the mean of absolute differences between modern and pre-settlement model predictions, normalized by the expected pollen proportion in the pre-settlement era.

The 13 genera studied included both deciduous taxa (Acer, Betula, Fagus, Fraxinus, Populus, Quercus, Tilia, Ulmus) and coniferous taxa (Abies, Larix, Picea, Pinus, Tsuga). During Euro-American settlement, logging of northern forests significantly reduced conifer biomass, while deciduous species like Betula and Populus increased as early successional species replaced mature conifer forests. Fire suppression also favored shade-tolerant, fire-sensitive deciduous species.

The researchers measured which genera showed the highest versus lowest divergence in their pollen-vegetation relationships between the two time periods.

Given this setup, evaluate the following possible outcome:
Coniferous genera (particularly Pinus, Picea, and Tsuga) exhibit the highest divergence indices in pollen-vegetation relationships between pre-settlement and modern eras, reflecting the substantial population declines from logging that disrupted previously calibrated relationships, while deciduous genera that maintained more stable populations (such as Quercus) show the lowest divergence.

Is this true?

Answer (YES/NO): NO